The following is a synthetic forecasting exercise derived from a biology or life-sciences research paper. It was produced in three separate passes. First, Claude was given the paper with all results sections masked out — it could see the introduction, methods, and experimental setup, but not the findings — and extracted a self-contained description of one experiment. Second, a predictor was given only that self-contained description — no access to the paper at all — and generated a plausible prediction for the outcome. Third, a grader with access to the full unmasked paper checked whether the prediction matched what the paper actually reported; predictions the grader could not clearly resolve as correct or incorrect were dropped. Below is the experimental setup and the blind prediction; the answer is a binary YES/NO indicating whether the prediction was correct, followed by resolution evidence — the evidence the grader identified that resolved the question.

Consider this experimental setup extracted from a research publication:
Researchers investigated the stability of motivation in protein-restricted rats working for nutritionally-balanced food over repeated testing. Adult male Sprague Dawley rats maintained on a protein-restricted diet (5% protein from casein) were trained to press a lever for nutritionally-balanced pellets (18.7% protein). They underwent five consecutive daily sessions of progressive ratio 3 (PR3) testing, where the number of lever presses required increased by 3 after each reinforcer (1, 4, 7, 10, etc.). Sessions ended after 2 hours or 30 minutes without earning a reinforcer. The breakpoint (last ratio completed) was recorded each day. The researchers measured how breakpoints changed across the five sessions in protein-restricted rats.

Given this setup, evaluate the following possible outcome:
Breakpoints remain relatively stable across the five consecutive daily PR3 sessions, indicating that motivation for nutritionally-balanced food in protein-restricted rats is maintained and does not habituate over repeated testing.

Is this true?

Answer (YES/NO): YES